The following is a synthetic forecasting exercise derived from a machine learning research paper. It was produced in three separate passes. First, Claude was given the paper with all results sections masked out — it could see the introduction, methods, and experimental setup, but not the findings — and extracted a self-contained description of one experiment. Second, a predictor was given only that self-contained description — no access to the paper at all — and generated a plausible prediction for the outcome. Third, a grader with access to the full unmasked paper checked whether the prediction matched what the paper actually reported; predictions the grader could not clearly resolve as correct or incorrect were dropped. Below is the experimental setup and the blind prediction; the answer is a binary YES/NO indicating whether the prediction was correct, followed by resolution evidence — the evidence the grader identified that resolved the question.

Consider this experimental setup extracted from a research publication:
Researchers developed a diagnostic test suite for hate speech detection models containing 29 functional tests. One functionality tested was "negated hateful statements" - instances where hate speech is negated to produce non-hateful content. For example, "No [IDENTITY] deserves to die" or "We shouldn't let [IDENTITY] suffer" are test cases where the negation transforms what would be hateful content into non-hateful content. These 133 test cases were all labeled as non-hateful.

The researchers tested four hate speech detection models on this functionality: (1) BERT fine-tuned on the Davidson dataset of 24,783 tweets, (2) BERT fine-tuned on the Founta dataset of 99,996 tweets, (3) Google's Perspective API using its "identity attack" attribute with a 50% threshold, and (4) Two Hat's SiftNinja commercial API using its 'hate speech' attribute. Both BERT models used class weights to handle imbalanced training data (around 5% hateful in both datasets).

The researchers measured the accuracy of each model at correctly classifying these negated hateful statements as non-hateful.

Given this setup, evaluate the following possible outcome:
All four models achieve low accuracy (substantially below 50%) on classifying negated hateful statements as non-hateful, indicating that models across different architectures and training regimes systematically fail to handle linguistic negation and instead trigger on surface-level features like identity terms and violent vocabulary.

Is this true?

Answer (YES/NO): NO